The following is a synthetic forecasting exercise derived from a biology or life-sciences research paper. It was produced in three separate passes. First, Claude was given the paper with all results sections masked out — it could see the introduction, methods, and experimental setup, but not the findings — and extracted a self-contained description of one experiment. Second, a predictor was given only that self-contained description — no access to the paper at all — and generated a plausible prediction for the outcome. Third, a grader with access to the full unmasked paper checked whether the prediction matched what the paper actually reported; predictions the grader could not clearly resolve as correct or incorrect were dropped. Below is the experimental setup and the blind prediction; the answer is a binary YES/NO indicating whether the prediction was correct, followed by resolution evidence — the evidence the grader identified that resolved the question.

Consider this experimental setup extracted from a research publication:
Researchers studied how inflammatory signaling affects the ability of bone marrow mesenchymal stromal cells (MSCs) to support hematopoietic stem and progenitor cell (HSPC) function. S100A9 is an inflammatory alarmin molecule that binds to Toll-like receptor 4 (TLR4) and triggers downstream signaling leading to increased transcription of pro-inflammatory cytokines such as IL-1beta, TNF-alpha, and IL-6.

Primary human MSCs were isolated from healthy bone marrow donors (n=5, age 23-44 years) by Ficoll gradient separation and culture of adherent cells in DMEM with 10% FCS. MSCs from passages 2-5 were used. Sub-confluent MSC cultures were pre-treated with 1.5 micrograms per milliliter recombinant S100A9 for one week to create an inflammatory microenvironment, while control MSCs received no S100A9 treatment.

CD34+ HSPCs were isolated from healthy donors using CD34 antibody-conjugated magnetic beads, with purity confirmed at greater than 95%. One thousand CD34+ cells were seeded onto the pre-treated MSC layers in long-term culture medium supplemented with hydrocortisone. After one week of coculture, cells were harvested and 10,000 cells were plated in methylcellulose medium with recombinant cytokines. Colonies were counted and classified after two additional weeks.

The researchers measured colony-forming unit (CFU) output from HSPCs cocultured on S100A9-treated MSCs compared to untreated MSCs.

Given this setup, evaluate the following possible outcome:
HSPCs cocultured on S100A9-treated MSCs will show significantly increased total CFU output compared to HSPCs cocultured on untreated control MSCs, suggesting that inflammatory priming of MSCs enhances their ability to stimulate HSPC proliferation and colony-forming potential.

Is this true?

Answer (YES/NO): NO